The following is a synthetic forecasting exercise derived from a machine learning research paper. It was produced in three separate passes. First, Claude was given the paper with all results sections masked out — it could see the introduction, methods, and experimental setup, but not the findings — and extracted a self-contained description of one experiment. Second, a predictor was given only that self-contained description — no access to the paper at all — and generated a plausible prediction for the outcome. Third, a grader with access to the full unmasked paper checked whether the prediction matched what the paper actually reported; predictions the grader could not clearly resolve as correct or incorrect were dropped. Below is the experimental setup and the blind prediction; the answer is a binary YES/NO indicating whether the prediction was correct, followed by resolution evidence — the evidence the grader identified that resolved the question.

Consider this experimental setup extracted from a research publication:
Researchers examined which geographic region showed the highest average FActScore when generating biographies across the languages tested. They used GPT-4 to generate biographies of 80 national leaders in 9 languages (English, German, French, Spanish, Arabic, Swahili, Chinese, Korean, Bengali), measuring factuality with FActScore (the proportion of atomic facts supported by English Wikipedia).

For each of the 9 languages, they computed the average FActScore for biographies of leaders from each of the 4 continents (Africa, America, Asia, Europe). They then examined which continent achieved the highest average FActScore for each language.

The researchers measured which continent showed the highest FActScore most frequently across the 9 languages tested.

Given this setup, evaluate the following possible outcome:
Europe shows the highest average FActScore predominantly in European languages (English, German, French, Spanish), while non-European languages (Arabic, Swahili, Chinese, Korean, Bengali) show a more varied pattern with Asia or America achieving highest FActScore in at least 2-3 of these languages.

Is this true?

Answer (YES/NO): NO